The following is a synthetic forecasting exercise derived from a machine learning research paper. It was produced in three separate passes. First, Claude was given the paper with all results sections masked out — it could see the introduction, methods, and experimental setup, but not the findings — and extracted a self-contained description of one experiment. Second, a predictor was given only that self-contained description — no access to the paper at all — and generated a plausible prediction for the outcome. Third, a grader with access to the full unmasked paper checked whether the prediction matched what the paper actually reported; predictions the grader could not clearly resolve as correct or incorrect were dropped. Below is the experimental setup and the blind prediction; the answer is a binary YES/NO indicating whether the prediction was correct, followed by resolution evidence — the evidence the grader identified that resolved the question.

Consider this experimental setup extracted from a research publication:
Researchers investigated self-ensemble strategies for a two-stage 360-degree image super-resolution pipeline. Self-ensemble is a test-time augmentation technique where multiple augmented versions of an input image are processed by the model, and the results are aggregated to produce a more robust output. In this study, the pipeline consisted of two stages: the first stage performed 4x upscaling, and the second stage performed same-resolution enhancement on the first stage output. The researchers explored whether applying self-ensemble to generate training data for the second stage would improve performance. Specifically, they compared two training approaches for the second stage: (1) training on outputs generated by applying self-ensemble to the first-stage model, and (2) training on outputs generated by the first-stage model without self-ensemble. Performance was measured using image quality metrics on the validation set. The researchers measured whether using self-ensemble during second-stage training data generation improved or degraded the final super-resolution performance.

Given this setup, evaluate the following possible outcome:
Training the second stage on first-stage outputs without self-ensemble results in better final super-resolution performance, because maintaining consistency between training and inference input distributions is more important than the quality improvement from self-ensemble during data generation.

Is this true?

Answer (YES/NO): YES